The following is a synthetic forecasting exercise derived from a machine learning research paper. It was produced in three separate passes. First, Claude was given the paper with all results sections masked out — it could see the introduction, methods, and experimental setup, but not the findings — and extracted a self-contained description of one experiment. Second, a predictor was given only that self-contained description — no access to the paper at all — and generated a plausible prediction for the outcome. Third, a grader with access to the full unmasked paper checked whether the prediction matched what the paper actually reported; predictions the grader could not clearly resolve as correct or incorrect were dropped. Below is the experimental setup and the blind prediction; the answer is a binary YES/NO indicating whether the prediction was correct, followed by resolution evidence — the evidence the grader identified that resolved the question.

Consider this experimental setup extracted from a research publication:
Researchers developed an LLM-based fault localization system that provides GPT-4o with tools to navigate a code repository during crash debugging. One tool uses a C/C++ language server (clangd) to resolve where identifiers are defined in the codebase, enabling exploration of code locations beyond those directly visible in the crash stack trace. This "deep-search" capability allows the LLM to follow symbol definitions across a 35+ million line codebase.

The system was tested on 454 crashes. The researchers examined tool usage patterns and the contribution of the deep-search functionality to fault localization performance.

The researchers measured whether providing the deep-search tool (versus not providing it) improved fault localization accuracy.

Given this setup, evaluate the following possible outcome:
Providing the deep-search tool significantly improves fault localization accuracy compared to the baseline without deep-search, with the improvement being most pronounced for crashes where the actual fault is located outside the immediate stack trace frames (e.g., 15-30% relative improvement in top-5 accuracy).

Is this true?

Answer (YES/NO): NO